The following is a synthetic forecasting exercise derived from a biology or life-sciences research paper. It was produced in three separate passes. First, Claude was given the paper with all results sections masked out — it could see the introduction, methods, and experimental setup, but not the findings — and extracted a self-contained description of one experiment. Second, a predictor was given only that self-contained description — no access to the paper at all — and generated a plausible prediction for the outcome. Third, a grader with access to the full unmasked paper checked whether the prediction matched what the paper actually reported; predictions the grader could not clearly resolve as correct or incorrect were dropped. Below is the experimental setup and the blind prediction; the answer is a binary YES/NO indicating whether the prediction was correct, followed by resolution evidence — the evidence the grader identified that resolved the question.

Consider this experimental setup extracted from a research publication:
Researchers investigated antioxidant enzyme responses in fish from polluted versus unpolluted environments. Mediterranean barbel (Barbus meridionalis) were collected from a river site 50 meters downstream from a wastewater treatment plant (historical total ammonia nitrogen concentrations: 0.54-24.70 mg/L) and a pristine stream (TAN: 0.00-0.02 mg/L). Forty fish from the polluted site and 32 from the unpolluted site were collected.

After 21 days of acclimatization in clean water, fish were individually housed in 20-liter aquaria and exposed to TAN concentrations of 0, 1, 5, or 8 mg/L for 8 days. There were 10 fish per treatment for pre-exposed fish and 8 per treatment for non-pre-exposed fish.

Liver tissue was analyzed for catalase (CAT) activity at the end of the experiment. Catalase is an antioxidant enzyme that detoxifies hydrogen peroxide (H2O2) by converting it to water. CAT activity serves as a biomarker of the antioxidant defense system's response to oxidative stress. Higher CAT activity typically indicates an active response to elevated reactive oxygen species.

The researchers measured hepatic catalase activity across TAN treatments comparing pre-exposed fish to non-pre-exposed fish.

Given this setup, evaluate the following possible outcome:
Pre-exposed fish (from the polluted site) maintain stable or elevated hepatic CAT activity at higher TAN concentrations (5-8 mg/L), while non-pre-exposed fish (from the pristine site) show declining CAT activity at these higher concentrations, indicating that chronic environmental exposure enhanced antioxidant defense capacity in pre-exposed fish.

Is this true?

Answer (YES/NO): NO